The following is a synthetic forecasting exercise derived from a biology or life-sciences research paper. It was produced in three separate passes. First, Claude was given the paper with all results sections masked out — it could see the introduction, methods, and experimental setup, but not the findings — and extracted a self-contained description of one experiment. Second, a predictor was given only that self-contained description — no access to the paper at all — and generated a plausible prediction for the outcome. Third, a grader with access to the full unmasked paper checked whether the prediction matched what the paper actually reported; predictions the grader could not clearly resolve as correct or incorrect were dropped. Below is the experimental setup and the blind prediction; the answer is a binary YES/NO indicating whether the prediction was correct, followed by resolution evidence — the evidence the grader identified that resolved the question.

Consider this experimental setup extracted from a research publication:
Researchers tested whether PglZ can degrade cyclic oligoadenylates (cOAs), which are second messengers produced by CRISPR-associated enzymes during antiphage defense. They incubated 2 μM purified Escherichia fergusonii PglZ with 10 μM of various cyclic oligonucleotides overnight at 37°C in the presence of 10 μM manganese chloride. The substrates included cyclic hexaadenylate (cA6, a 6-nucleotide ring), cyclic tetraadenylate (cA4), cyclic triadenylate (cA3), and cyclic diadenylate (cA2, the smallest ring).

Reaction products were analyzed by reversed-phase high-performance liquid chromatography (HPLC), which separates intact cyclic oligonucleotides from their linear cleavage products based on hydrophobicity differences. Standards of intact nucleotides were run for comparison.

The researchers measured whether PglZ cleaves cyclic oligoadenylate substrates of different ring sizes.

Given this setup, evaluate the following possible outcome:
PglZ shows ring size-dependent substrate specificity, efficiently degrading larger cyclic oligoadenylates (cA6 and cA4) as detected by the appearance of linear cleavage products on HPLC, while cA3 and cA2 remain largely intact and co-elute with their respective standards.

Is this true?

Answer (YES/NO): NO